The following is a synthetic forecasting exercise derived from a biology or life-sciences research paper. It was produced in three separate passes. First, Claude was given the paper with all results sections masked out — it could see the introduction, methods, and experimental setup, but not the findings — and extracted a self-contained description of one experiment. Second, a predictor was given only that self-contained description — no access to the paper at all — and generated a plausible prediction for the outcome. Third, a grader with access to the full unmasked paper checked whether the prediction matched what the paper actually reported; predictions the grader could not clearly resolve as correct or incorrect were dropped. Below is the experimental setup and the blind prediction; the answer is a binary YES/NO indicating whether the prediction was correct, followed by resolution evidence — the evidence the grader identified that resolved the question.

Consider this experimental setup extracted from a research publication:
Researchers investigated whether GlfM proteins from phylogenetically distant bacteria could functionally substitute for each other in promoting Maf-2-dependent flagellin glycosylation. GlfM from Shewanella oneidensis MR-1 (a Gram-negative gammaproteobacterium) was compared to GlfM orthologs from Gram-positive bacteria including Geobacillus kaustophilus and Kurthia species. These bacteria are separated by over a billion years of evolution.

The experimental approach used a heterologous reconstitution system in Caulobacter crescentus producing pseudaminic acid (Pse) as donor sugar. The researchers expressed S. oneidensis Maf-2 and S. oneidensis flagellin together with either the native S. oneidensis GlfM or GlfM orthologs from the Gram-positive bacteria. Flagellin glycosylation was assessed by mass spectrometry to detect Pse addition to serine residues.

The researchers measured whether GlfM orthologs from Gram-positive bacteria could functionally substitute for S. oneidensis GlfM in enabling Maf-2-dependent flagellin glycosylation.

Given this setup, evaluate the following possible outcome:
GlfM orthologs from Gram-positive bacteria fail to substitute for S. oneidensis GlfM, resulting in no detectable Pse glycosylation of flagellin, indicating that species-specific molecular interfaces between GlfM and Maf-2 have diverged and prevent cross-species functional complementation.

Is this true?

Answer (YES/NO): YES